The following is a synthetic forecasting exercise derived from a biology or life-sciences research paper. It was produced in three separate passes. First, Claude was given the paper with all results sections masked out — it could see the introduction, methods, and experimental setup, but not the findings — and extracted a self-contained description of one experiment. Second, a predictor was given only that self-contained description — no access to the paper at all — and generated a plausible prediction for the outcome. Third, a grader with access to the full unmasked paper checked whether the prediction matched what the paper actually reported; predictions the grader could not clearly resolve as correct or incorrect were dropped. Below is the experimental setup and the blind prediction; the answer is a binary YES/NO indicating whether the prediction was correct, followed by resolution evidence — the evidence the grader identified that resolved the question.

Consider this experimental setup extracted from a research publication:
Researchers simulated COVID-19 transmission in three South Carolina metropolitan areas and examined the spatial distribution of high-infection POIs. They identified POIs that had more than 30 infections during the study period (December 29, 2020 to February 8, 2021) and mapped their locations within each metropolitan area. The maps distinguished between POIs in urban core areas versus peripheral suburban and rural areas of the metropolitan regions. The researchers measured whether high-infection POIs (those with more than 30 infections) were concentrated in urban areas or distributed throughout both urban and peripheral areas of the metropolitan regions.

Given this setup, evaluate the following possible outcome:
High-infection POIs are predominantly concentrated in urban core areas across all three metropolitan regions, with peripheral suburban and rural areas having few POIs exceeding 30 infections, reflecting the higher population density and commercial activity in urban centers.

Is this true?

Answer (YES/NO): YES